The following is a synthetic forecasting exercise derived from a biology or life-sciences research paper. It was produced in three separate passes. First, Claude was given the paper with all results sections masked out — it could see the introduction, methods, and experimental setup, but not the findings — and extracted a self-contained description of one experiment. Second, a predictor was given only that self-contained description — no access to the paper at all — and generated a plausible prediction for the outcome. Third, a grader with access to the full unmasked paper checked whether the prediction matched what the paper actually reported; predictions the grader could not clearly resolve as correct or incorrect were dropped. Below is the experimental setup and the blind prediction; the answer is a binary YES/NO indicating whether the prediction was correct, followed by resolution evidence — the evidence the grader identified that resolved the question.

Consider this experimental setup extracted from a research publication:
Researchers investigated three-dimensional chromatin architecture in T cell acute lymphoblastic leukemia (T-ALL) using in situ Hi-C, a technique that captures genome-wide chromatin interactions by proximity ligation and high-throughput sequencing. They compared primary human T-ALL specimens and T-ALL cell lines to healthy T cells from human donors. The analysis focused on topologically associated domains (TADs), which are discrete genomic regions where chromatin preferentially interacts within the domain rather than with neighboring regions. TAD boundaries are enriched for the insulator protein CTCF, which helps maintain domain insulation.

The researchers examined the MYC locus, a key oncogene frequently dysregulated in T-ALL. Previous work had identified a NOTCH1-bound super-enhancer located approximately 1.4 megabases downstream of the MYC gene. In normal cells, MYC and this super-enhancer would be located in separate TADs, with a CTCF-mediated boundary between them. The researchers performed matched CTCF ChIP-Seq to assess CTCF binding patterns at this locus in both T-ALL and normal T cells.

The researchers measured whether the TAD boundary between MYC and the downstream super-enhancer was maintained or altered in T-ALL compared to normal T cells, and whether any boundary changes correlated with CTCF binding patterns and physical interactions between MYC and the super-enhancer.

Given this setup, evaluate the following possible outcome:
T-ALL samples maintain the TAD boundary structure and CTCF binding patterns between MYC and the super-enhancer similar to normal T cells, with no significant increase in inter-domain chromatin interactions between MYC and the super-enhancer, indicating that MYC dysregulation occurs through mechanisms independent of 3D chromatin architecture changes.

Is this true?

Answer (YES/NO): NO